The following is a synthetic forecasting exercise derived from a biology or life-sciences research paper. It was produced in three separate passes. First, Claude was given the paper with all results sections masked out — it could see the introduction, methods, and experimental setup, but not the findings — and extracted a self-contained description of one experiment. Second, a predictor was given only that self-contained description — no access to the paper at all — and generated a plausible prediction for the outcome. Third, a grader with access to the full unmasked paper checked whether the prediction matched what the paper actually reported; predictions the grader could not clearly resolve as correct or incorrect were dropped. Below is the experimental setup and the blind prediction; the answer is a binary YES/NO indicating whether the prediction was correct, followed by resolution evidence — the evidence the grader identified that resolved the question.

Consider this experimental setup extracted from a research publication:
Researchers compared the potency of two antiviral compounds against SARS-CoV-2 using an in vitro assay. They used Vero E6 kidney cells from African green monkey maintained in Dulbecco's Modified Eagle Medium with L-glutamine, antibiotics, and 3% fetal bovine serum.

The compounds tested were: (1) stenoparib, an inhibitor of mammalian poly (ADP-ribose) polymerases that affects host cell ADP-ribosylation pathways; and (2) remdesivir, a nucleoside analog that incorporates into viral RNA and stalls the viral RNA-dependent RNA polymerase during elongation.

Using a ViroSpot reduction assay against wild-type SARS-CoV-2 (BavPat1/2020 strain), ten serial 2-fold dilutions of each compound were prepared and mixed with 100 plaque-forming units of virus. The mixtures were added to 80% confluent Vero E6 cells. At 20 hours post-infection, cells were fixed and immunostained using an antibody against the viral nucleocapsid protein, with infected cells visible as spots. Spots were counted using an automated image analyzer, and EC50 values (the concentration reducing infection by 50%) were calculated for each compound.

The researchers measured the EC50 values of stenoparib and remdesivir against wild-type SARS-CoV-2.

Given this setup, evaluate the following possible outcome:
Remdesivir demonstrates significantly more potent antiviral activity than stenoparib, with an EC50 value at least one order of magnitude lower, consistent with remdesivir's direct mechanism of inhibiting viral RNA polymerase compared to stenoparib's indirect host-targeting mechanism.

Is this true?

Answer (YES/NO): NO